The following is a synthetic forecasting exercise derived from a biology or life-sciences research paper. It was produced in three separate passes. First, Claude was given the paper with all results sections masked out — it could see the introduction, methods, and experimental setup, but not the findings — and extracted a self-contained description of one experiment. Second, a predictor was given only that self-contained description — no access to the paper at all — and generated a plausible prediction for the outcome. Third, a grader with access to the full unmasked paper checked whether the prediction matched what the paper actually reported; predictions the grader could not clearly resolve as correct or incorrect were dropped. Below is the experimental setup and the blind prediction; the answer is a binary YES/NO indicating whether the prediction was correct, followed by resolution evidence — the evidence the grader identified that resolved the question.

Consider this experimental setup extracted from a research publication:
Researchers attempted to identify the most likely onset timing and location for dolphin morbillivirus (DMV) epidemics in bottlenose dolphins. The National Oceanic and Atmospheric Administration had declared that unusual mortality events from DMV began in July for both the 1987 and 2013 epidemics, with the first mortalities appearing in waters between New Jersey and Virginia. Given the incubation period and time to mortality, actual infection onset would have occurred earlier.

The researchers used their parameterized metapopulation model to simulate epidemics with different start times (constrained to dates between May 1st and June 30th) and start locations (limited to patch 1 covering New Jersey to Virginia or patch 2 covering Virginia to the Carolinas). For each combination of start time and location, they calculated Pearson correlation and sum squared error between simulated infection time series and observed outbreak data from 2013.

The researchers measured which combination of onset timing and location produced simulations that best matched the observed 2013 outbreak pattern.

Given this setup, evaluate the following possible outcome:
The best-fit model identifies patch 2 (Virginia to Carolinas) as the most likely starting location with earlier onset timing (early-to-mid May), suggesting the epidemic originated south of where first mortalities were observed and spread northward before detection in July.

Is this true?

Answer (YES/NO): YES